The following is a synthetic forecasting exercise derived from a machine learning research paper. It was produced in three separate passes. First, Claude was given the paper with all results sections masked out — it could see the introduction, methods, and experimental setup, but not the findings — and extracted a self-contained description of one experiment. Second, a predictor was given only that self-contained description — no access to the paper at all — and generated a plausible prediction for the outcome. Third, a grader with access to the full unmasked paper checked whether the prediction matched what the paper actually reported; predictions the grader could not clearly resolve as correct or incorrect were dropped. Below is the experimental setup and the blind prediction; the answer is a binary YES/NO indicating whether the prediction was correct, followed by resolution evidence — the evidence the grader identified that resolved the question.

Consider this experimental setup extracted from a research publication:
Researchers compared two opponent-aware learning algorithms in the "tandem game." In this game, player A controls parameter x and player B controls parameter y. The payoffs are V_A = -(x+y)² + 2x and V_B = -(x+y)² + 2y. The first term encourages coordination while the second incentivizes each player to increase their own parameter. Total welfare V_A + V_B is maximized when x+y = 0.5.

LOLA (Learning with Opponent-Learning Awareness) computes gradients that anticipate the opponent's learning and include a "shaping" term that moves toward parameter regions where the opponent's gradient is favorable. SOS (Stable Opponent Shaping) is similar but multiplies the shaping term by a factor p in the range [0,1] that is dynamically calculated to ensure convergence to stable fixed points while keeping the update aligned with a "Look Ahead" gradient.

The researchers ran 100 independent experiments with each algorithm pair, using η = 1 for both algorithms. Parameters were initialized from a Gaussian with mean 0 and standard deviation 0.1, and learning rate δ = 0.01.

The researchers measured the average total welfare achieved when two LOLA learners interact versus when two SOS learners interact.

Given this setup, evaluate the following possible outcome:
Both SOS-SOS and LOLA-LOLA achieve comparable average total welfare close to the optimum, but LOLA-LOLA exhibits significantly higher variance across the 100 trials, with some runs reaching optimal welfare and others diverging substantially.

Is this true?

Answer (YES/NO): NO